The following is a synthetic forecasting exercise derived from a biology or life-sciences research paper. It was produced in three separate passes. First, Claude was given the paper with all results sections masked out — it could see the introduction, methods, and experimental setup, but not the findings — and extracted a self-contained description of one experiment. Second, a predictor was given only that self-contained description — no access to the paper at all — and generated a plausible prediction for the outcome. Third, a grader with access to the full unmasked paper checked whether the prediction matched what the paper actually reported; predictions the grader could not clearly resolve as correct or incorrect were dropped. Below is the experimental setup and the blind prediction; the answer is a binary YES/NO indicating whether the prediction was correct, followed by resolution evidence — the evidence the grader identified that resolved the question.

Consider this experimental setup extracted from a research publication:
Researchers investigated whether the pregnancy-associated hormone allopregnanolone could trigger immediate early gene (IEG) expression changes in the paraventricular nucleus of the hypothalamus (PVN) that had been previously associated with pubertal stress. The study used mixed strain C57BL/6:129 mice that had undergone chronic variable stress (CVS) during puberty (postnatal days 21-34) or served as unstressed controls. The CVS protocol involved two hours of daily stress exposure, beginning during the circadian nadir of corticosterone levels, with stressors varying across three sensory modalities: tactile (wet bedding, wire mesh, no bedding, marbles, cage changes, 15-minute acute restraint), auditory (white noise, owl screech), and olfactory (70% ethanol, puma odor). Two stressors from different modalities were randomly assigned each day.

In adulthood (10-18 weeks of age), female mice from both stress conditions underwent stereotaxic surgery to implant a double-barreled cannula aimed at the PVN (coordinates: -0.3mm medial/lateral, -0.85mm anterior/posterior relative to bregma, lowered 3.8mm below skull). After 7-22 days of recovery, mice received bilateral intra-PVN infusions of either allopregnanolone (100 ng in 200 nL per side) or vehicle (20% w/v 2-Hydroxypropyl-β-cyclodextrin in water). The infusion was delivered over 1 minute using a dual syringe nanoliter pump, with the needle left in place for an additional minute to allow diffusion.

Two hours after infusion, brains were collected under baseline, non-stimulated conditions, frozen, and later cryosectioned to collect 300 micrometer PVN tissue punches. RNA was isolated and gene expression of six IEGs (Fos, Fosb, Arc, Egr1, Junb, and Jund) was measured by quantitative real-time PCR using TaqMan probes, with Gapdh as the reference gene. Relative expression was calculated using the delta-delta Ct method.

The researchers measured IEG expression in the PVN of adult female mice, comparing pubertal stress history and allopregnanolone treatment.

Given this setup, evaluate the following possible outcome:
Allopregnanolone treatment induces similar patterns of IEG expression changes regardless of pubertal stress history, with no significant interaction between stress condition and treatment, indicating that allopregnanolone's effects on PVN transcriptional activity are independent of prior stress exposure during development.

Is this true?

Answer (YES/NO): NO